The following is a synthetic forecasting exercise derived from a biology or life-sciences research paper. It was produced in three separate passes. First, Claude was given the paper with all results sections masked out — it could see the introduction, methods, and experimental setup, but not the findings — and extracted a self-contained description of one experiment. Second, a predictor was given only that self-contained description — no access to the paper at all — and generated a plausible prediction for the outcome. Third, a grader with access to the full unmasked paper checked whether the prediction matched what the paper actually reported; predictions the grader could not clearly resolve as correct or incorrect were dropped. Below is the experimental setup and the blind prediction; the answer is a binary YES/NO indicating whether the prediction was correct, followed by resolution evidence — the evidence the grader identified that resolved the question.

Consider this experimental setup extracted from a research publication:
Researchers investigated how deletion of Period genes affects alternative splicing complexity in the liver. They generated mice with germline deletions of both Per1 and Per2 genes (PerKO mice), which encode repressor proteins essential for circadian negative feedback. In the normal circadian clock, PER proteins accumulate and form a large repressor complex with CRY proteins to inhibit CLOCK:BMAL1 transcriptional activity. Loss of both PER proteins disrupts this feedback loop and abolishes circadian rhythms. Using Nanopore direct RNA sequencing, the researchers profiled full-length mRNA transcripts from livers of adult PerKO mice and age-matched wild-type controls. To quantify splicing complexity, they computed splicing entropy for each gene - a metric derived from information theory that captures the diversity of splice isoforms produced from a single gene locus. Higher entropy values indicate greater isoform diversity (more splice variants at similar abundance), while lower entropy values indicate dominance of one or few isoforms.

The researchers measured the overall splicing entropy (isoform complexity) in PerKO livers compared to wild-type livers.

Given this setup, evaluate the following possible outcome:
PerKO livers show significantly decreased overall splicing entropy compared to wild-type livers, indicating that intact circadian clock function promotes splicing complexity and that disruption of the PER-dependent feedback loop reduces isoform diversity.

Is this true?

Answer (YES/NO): NO